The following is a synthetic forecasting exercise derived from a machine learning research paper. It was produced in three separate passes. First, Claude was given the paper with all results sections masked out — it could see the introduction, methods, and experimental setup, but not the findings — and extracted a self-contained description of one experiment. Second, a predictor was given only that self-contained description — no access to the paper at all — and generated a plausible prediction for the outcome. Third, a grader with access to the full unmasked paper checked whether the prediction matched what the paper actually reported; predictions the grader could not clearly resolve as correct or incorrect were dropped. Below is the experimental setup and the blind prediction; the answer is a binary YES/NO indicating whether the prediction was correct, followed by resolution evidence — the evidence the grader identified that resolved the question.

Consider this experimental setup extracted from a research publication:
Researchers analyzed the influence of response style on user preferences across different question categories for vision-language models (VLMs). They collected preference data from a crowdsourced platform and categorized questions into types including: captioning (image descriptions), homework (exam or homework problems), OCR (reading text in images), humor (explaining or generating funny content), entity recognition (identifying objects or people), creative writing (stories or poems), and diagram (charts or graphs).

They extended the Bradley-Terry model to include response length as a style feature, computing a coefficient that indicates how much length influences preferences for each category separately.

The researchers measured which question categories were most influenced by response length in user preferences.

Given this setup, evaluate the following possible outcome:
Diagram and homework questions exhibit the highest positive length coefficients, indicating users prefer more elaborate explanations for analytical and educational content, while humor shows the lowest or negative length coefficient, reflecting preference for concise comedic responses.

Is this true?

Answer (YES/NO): NO